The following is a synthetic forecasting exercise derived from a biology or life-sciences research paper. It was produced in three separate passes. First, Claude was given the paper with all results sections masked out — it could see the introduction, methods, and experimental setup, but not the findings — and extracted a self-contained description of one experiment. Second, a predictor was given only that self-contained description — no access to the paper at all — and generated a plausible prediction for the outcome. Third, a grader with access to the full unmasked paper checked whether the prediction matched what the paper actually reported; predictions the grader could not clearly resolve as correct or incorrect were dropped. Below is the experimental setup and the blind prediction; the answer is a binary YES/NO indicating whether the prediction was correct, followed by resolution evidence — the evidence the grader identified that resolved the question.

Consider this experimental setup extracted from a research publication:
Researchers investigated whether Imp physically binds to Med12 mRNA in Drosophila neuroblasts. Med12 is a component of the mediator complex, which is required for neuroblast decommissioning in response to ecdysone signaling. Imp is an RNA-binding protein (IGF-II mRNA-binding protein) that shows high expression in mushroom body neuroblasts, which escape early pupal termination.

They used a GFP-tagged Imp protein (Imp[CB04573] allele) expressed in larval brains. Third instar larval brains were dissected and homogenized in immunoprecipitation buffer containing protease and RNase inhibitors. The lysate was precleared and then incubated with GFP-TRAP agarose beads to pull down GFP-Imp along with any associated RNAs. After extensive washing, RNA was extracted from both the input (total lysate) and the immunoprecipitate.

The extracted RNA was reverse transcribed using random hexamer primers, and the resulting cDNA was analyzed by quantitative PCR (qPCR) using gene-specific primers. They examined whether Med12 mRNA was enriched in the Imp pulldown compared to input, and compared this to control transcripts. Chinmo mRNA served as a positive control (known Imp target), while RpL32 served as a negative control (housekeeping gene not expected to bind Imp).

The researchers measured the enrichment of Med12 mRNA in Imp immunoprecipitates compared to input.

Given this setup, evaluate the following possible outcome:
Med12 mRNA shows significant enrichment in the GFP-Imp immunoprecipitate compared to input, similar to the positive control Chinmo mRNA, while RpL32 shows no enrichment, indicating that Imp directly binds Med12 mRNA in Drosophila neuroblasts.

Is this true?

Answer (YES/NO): NO